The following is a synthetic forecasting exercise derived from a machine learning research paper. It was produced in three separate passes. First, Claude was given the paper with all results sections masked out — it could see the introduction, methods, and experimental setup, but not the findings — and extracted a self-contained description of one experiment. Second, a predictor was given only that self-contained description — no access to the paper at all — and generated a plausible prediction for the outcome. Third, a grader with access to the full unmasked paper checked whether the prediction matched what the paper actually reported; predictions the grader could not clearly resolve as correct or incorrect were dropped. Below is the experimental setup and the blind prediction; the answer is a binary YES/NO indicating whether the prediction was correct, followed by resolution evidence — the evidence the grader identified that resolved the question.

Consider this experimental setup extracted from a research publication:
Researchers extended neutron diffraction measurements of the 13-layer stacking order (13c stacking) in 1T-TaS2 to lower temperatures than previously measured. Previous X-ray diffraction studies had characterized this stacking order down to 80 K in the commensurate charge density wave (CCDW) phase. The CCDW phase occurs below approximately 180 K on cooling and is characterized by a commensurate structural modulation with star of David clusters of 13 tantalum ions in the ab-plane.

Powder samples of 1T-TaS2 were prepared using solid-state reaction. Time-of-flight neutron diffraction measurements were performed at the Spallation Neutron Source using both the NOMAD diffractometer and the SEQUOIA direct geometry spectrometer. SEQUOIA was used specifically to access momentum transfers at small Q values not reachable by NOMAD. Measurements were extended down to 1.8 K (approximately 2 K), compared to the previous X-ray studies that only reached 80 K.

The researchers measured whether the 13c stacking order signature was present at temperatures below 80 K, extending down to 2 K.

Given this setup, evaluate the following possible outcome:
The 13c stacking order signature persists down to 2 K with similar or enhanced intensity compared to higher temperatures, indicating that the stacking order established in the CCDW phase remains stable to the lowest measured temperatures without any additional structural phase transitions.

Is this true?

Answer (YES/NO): YES